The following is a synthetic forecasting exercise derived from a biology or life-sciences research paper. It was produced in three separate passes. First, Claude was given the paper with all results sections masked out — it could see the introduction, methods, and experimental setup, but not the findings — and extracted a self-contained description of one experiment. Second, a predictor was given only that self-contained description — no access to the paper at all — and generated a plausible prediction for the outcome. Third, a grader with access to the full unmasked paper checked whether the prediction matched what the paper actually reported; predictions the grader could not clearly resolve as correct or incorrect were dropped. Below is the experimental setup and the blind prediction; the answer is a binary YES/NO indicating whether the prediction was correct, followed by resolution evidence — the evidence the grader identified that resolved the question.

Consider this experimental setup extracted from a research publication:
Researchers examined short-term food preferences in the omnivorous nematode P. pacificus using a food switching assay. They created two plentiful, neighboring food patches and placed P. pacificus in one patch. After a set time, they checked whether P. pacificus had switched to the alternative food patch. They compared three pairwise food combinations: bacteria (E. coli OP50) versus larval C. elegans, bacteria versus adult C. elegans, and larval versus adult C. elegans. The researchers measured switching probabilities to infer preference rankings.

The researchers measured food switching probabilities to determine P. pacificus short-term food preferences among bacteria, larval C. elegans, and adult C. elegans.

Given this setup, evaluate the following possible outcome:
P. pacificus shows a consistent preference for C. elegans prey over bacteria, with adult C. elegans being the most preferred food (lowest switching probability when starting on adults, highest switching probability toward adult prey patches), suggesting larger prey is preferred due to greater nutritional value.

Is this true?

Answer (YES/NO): NO